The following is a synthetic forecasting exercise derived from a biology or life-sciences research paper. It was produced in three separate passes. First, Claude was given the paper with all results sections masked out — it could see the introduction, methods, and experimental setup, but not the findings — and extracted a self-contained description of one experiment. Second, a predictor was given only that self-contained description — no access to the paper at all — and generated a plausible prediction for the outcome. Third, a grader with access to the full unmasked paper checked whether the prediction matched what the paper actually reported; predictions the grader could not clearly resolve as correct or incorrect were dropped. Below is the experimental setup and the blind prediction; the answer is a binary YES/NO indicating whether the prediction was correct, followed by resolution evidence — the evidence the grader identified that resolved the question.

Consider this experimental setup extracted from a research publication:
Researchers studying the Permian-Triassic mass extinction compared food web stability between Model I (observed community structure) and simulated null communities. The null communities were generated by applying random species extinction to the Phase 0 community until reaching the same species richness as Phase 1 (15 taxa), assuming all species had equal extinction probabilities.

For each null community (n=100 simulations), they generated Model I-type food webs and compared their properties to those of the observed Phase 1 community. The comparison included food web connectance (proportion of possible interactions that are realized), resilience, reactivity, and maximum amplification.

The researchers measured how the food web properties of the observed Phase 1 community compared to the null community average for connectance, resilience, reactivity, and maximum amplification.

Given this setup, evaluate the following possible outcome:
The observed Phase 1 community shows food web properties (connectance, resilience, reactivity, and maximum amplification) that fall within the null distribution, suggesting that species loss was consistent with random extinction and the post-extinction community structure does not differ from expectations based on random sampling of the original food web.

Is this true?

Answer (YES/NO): NO